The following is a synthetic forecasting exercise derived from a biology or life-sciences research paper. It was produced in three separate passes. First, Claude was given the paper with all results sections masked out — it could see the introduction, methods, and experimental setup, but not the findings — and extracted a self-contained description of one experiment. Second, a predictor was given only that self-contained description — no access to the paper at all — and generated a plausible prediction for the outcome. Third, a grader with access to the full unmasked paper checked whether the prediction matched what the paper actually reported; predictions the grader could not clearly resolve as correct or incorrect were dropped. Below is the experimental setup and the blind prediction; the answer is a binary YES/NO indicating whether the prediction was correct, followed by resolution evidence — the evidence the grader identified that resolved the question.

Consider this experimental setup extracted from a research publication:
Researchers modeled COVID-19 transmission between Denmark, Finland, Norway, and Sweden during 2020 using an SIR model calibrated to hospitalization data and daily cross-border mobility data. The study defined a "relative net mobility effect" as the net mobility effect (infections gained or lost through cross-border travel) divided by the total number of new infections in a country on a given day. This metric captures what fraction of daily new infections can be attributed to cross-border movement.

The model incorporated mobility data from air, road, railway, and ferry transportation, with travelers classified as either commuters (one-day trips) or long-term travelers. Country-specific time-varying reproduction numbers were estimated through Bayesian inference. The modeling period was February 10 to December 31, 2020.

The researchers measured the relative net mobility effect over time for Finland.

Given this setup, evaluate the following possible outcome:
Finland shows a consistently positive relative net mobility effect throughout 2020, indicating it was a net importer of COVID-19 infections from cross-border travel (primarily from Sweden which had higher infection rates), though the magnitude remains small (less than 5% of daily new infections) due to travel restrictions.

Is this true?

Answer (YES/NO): NO